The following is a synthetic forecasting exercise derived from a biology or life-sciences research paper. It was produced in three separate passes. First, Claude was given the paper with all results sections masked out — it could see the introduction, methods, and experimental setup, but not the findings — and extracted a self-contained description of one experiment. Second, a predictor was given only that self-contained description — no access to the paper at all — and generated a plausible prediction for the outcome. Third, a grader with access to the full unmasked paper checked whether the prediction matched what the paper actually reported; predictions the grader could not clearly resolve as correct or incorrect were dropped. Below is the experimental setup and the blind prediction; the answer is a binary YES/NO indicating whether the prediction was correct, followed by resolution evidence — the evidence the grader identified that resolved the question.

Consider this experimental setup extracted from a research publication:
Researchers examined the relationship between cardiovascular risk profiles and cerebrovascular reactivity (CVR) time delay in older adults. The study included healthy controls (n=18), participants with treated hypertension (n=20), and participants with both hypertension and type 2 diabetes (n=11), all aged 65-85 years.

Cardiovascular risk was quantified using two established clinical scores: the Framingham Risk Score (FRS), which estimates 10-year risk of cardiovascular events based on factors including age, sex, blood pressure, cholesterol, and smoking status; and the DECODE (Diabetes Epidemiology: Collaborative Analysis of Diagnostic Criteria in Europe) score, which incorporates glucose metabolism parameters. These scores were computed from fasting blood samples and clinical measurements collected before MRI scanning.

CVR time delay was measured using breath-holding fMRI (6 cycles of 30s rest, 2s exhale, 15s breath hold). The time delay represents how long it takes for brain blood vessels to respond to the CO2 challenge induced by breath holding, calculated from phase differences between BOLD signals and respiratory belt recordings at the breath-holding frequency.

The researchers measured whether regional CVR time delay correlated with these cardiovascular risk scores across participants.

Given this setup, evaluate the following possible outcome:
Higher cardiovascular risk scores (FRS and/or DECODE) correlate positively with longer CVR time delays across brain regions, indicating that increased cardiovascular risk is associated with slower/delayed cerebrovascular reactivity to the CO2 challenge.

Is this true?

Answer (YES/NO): NO